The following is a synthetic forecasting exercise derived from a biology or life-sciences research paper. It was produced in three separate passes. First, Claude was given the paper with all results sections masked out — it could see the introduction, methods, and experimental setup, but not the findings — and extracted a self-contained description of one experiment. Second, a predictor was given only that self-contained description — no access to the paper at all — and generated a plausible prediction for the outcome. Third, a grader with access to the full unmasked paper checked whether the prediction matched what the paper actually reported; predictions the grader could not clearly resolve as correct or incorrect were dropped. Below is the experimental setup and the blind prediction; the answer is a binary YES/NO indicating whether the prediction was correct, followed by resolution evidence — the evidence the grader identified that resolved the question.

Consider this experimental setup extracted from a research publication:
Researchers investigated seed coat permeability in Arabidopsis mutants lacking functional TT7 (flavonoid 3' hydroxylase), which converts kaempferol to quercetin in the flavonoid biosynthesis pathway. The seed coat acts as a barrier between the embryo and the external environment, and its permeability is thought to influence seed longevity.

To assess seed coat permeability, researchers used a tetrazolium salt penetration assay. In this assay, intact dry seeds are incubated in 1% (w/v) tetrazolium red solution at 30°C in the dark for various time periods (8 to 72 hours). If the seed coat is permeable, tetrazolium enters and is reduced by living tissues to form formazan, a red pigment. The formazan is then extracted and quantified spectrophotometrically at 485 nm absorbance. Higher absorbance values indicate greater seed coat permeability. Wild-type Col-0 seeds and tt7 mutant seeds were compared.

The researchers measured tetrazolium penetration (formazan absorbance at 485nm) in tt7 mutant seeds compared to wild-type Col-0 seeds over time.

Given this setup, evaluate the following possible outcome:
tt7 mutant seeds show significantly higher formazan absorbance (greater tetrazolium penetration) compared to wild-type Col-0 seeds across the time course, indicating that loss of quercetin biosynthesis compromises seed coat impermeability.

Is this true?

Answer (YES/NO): YES